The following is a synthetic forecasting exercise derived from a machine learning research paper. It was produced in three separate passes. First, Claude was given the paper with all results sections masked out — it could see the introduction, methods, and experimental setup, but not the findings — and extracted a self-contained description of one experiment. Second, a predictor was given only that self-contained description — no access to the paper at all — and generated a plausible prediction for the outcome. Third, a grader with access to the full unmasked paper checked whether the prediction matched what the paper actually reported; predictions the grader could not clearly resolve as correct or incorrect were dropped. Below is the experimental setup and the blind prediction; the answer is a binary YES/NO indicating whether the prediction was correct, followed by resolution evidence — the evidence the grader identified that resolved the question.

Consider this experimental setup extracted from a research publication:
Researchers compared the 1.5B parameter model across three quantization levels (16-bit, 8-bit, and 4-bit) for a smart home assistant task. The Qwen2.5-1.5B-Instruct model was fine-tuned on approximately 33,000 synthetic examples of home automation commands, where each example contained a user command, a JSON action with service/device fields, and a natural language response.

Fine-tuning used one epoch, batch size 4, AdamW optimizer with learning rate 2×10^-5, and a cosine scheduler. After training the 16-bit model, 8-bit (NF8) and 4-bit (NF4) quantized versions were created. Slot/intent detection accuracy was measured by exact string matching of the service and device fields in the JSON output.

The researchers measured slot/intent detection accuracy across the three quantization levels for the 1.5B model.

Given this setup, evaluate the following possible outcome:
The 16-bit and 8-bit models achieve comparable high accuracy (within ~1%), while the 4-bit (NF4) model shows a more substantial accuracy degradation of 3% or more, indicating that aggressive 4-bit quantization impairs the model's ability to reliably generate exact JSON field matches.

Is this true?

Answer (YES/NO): YES